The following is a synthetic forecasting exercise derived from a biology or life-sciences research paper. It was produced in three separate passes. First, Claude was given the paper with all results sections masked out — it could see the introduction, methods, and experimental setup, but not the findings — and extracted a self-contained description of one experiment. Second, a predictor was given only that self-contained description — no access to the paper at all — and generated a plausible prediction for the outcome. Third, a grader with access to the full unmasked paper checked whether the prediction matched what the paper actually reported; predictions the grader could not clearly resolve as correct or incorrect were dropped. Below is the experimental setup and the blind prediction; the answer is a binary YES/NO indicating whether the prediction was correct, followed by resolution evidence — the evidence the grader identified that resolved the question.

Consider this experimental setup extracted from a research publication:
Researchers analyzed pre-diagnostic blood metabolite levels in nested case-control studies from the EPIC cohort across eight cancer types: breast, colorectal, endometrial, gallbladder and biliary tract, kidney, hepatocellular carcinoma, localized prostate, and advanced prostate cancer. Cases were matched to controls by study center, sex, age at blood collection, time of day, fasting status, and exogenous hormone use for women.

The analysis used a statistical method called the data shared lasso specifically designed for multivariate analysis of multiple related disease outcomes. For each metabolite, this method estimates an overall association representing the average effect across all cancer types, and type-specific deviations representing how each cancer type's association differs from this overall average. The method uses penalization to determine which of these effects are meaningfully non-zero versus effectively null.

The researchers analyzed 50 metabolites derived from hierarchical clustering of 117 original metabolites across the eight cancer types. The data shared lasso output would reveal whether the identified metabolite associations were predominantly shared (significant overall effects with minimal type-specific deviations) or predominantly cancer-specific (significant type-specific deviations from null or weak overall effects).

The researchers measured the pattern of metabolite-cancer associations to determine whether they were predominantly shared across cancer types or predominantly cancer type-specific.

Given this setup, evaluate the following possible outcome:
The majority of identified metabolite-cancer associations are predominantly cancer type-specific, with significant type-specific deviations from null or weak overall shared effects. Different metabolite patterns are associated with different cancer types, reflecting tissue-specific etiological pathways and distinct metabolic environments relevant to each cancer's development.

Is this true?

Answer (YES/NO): NO